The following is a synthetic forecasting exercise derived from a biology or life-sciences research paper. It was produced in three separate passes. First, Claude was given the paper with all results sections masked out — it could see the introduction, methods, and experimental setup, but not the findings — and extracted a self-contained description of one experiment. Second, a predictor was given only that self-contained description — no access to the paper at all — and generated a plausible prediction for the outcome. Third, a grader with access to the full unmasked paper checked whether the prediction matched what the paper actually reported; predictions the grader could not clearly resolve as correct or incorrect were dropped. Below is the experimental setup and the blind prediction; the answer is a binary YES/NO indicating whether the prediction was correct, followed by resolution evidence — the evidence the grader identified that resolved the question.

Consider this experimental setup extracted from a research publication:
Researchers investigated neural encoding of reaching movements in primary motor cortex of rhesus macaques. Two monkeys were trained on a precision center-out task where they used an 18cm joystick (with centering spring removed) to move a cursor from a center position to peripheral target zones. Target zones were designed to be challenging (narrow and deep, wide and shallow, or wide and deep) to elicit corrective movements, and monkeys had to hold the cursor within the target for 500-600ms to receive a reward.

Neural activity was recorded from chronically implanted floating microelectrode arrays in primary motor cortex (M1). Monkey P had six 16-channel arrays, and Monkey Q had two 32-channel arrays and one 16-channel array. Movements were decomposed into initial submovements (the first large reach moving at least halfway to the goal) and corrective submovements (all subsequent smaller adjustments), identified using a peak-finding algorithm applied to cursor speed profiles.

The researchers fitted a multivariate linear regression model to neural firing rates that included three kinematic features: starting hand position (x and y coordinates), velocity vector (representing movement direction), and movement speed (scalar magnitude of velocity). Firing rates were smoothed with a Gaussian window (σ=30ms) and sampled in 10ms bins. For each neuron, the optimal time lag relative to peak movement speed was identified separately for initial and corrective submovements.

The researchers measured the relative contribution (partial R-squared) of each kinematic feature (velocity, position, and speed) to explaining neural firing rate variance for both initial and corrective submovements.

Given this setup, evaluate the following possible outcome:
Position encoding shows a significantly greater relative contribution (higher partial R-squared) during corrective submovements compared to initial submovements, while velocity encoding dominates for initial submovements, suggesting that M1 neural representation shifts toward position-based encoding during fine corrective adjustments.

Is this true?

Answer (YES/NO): NO